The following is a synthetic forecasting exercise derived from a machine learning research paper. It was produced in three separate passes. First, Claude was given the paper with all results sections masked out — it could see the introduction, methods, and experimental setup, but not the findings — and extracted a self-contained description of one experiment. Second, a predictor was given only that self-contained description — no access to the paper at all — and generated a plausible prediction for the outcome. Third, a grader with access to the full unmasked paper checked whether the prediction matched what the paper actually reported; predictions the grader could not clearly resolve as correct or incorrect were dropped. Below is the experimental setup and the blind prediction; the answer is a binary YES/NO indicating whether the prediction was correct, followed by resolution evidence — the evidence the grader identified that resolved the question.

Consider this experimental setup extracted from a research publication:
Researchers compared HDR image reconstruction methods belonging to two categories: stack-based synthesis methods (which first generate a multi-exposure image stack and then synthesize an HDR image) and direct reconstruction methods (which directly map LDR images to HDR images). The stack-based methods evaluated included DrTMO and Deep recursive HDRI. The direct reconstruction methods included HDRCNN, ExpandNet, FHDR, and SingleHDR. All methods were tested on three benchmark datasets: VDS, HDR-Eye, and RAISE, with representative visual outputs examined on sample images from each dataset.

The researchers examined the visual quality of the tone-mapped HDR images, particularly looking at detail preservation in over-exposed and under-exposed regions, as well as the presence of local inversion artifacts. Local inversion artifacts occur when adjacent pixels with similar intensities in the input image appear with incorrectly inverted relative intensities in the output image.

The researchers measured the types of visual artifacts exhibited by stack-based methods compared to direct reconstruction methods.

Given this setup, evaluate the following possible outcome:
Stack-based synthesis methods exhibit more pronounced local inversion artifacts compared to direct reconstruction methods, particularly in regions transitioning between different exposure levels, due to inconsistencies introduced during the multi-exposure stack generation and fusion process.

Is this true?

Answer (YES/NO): NO